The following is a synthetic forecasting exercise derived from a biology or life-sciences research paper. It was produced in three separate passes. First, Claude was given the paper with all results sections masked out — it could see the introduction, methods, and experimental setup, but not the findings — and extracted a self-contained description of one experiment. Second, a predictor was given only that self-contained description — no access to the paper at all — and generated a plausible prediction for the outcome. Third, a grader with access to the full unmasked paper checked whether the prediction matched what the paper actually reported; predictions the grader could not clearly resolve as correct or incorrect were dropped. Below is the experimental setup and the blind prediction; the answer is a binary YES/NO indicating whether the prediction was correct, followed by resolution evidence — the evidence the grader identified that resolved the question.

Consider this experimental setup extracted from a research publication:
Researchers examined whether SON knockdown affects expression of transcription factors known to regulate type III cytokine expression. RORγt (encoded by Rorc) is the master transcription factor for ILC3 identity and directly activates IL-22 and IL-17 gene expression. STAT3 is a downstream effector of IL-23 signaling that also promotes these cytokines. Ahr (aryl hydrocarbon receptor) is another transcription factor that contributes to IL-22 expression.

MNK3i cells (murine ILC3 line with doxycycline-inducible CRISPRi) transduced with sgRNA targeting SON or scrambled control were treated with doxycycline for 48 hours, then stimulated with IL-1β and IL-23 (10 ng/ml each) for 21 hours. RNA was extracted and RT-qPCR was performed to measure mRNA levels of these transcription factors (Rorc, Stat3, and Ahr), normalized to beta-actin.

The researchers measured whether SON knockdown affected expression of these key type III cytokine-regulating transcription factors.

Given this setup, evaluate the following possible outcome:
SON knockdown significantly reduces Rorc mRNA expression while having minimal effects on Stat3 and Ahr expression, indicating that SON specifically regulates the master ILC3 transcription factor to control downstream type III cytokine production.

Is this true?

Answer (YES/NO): NO